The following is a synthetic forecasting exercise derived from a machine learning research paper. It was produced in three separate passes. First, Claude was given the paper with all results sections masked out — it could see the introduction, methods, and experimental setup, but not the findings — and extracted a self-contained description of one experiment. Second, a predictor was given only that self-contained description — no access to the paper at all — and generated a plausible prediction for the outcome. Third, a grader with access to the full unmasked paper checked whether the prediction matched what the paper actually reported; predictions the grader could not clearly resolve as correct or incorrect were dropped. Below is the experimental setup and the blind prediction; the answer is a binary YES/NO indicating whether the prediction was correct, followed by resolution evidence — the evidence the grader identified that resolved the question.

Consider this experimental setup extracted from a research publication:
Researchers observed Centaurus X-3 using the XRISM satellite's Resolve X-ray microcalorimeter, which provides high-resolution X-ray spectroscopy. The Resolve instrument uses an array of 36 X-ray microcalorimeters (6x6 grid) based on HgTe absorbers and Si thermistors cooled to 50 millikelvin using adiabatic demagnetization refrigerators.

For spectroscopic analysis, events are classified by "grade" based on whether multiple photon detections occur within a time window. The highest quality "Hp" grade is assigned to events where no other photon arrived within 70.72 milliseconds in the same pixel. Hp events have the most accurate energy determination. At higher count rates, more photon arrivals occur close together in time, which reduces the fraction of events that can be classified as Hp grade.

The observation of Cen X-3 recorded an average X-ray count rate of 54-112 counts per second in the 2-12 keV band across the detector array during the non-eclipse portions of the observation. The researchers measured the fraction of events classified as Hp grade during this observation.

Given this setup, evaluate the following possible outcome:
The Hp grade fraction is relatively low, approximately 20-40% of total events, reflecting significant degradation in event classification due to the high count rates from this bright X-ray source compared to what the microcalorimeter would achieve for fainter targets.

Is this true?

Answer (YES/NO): YES